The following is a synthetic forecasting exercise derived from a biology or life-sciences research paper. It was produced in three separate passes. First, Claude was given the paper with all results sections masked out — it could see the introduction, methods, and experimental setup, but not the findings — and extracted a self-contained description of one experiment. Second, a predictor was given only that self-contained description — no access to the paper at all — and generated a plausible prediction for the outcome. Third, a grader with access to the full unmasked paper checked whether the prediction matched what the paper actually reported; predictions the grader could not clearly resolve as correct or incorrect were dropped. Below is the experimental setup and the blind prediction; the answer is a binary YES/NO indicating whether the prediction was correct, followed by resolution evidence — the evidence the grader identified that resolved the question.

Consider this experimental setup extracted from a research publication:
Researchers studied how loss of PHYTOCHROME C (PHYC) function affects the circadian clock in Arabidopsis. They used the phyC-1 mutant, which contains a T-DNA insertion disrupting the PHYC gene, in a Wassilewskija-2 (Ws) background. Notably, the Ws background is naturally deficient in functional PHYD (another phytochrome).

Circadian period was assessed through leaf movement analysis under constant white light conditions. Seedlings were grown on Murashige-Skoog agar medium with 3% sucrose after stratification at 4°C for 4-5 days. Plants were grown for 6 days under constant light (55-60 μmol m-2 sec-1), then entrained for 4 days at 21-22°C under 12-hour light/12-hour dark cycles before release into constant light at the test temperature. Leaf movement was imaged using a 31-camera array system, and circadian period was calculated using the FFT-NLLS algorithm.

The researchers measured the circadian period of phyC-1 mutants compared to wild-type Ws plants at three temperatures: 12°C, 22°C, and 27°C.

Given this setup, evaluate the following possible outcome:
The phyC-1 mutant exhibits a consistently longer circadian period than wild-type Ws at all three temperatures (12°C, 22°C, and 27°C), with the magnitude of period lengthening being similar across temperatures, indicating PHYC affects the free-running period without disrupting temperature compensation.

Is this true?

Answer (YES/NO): NO